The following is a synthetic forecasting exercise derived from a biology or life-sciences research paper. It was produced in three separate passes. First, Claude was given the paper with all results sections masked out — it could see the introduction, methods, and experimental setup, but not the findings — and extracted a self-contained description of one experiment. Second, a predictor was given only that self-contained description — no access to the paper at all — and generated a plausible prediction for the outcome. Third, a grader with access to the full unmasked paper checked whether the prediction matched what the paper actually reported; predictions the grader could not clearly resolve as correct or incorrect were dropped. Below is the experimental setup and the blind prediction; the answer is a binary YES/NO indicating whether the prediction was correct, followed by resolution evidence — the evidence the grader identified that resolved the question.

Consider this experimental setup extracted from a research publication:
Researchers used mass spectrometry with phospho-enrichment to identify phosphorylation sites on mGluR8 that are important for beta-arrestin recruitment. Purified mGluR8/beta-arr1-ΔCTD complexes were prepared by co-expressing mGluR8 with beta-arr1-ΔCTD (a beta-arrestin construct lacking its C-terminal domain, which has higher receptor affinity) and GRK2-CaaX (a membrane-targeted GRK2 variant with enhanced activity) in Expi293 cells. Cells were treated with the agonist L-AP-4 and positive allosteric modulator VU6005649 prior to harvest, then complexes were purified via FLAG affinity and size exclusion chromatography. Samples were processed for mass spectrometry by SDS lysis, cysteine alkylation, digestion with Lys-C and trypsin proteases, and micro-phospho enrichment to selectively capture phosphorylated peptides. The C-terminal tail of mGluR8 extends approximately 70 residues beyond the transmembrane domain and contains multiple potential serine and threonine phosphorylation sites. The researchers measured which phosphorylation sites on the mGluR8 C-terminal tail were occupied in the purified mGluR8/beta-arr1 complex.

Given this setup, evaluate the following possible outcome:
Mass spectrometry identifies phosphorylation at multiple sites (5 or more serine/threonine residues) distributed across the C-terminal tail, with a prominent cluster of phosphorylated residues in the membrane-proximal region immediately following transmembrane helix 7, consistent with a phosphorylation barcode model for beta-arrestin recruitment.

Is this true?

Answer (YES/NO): NO